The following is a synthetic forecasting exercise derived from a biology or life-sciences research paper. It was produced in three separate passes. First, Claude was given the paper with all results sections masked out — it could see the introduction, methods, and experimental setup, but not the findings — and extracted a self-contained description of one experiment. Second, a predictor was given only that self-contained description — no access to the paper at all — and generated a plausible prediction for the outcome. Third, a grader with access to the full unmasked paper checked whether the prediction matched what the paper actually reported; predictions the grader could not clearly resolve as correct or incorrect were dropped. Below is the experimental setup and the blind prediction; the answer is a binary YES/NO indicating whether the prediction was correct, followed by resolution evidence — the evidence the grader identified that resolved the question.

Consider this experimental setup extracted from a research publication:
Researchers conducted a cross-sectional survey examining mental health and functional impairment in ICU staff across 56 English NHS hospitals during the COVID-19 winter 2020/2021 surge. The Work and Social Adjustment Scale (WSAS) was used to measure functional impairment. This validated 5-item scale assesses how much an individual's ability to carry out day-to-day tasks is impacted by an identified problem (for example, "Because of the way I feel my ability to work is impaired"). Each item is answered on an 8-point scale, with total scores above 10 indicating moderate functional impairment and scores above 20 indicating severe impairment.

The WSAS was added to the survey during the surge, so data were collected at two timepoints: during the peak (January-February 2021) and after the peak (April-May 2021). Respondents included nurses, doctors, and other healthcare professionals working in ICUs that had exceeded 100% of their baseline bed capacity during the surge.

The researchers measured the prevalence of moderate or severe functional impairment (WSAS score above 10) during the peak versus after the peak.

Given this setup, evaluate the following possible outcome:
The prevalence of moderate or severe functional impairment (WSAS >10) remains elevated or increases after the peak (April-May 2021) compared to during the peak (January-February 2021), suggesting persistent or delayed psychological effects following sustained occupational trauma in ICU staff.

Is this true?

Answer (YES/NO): NO